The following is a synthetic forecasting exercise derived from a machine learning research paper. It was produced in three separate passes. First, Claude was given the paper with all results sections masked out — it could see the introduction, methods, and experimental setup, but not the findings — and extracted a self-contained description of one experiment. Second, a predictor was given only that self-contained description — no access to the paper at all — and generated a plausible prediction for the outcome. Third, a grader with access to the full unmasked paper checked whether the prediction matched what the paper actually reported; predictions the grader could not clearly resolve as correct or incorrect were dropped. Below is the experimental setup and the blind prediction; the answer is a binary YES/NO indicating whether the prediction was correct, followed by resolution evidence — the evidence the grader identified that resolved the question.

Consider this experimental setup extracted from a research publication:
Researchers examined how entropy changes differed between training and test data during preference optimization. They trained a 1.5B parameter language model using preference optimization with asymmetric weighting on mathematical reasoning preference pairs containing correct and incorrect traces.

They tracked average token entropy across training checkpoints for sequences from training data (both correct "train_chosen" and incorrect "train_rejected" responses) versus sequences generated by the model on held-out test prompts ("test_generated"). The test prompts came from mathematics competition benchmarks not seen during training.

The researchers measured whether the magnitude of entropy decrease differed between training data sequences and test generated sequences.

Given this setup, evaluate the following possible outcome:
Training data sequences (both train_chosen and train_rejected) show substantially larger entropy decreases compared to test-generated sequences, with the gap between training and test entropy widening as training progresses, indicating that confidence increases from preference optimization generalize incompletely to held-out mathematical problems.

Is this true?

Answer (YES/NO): YES